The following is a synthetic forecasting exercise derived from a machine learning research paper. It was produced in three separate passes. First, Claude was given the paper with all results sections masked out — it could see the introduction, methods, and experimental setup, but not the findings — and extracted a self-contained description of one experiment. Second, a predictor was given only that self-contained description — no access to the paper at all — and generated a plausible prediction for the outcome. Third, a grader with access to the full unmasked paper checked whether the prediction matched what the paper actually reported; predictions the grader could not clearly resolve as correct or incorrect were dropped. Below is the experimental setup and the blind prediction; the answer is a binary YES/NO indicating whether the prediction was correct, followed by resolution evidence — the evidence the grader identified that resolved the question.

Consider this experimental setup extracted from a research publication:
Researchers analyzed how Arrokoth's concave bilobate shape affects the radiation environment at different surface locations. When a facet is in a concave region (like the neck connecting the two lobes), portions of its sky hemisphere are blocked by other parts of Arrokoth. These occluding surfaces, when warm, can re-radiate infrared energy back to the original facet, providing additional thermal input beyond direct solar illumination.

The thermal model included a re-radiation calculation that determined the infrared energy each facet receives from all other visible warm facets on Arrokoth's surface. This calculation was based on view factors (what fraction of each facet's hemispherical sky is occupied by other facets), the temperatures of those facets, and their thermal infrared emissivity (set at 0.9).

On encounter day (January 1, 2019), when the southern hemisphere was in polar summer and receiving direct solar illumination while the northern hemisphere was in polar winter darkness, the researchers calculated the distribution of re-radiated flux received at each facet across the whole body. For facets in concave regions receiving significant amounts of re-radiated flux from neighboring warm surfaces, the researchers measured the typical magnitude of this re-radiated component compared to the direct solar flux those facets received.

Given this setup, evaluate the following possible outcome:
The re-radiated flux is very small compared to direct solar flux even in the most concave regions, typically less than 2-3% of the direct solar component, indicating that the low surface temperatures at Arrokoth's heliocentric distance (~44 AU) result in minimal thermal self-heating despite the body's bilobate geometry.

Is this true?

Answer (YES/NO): NO